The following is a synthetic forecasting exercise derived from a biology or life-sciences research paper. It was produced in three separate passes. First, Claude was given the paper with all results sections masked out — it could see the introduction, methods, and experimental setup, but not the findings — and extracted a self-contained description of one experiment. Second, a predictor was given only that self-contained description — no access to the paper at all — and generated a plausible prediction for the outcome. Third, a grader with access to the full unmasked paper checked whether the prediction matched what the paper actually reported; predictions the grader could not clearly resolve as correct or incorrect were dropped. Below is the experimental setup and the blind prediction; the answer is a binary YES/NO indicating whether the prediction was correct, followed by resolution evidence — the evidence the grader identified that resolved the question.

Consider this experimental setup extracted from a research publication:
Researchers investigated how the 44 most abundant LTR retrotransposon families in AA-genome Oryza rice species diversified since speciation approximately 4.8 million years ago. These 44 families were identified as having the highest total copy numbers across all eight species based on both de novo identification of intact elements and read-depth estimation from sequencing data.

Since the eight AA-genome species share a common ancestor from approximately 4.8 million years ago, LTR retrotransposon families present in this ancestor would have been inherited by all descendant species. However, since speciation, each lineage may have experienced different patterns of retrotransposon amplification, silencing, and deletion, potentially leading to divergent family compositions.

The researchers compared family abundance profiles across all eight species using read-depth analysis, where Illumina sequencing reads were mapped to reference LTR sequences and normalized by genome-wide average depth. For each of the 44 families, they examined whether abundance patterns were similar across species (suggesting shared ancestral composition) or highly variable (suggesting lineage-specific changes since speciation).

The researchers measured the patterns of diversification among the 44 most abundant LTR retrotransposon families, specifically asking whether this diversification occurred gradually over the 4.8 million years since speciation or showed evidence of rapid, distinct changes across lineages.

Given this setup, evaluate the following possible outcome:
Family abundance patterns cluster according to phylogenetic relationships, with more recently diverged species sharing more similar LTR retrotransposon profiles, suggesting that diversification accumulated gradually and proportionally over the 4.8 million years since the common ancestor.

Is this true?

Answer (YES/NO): NO